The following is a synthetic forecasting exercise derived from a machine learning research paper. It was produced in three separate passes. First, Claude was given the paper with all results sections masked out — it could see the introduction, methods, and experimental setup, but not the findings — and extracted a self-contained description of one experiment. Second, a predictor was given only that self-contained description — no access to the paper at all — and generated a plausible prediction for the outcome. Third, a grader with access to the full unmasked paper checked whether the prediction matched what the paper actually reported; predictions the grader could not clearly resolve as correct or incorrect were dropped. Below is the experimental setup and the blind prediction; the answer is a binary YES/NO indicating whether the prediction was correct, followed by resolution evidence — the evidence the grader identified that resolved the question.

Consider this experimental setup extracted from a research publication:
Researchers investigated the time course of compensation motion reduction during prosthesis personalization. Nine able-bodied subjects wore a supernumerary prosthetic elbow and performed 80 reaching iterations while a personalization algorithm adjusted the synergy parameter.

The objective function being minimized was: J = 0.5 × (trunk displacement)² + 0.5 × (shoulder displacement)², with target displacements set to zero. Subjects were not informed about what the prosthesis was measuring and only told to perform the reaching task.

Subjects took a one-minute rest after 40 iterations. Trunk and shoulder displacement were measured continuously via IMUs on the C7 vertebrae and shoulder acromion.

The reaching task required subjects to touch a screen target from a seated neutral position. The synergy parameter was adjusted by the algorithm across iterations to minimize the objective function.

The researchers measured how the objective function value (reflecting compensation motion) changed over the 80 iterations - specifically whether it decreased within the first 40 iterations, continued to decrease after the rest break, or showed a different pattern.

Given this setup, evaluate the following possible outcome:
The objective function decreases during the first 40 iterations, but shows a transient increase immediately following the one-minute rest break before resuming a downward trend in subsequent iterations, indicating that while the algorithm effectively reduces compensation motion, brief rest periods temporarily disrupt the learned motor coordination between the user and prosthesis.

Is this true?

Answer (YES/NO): NO